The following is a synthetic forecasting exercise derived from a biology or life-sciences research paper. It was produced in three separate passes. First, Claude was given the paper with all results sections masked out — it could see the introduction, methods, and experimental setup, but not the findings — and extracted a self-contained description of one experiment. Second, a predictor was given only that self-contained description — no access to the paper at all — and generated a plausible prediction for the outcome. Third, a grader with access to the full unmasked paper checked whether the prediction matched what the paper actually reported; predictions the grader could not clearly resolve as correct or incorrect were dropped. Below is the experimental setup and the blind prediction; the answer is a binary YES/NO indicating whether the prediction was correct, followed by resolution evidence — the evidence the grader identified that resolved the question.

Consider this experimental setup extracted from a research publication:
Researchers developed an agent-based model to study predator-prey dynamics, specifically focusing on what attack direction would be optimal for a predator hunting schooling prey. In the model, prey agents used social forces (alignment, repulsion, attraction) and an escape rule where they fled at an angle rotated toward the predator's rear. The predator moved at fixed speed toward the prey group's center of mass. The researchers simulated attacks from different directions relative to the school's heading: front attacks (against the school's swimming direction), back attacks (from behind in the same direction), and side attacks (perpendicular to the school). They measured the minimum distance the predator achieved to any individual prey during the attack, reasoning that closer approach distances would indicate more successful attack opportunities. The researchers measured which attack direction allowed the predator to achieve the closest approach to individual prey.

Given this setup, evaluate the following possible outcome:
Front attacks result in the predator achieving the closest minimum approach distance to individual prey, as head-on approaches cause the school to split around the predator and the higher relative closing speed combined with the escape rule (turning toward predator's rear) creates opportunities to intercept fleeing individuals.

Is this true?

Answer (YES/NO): NO